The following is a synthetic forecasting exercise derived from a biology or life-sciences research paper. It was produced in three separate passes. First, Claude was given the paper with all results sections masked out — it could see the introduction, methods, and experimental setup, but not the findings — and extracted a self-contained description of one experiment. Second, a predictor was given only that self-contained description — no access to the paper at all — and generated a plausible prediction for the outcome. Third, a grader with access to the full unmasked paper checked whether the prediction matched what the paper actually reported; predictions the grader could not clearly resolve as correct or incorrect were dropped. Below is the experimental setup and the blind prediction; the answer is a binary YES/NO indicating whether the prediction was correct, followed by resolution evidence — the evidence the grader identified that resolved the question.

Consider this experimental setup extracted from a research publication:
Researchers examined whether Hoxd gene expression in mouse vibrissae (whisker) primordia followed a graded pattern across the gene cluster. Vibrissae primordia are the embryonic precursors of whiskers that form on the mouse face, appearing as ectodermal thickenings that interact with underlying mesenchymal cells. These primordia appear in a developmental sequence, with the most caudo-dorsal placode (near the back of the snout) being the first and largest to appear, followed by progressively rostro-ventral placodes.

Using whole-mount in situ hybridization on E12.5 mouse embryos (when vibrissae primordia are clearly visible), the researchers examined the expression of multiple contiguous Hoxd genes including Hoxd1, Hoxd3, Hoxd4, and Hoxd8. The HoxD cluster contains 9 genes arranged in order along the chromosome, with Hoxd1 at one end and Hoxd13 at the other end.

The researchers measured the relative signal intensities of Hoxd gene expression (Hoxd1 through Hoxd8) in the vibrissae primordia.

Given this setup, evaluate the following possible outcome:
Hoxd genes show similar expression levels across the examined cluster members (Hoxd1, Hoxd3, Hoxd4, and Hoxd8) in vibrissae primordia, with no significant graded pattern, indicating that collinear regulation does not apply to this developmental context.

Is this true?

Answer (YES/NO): NO